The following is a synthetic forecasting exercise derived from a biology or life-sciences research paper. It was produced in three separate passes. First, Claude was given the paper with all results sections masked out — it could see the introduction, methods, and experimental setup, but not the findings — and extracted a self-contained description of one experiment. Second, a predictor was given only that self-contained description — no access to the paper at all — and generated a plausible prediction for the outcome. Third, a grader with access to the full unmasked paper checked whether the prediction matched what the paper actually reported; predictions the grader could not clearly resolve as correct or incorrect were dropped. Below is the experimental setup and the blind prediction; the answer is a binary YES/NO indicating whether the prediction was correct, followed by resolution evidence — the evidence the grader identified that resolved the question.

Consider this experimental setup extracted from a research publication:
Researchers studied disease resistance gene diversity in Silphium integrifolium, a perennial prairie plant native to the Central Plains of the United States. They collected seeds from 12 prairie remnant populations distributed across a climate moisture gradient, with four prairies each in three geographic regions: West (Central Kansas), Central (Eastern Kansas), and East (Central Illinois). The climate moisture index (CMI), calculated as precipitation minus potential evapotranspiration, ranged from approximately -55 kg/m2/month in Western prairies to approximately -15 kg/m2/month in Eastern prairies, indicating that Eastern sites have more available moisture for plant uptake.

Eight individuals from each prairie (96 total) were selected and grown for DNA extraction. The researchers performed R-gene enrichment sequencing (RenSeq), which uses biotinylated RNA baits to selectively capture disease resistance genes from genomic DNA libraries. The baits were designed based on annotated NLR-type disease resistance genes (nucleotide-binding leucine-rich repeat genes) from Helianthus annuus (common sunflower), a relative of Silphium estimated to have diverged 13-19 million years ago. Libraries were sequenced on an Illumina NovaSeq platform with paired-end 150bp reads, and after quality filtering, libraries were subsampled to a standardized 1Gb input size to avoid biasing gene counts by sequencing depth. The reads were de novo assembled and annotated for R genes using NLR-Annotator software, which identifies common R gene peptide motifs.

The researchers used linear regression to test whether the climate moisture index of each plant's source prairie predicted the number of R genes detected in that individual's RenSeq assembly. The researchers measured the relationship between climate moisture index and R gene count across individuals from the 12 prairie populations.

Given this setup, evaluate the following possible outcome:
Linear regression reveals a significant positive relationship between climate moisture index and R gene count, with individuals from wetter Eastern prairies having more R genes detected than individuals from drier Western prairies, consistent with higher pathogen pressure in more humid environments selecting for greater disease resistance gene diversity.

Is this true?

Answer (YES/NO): YES